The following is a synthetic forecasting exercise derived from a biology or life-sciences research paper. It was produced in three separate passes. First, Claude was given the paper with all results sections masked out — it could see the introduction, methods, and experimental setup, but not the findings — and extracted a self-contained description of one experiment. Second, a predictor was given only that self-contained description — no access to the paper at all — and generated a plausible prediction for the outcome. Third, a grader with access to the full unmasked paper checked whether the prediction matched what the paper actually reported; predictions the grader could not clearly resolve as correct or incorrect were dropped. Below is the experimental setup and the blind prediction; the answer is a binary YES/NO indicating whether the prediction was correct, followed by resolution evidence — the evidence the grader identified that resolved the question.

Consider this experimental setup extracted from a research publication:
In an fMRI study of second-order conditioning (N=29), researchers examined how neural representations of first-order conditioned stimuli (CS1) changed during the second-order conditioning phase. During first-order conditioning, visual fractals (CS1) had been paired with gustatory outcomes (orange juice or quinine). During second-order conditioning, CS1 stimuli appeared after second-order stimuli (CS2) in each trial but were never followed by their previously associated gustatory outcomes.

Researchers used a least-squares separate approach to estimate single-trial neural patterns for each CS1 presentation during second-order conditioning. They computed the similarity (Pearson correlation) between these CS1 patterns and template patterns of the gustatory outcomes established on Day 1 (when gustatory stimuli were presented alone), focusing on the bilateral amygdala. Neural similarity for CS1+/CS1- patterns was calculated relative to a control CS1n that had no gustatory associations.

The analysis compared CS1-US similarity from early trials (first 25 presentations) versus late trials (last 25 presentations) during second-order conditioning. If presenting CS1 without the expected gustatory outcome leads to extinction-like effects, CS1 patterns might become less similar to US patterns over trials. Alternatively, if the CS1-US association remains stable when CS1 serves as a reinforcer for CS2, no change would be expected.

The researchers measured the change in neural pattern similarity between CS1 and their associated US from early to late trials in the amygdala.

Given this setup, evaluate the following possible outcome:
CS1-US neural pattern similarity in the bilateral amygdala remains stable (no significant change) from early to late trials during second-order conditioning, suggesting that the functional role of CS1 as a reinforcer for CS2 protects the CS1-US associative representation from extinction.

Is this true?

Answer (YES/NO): YES